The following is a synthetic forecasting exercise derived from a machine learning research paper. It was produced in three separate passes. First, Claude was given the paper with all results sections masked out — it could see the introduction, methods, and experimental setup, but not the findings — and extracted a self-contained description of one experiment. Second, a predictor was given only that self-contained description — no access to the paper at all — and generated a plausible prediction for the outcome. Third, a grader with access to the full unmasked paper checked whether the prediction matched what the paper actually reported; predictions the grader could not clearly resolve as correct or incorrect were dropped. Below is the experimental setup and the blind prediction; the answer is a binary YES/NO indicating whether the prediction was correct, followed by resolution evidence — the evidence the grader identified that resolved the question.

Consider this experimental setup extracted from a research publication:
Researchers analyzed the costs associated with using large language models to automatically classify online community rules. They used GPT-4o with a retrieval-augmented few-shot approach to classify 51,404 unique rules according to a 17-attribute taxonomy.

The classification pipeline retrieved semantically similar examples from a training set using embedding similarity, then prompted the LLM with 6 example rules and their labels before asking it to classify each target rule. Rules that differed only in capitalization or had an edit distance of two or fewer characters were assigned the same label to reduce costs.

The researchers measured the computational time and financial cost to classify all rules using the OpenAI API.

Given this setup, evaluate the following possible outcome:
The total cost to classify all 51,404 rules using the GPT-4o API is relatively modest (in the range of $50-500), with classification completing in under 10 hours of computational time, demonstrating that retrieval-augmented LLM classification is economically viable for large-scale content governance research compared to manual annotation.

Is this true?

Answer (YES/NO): YES